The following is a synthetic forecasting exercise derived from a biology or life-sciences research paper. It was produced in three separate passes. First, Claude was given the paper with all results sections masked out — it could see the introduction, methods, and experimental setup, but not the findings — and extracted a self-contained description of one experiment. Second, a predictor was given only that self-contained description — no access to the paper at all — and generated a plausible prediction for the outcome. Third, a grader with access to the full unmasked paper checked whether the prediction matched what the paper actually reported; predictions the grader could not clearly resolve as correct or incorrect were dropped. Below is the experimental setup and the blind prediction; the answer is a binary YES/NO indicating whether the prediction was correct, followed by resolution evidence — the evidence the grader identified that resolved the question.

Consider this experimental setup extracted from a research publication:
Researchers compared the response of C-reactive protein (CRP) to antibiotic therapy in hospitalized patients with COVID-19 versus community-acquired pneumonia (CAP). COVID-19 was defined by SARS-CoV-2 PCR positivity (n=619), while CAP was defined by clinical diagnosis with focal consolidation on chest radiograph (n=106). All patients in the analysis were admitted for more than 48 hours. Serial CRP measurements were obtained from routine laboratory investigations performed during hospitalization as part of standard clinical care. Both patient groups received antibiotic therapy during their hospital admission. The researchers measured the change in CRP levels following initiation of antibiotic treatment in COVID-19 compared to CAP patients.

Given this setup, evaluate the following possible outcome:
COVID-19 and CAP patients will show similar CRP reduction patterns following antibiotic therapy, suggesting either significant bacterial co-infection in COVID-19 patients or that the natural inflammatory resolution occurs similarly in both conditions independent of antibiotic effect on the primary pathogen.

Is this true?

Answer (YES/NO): NO